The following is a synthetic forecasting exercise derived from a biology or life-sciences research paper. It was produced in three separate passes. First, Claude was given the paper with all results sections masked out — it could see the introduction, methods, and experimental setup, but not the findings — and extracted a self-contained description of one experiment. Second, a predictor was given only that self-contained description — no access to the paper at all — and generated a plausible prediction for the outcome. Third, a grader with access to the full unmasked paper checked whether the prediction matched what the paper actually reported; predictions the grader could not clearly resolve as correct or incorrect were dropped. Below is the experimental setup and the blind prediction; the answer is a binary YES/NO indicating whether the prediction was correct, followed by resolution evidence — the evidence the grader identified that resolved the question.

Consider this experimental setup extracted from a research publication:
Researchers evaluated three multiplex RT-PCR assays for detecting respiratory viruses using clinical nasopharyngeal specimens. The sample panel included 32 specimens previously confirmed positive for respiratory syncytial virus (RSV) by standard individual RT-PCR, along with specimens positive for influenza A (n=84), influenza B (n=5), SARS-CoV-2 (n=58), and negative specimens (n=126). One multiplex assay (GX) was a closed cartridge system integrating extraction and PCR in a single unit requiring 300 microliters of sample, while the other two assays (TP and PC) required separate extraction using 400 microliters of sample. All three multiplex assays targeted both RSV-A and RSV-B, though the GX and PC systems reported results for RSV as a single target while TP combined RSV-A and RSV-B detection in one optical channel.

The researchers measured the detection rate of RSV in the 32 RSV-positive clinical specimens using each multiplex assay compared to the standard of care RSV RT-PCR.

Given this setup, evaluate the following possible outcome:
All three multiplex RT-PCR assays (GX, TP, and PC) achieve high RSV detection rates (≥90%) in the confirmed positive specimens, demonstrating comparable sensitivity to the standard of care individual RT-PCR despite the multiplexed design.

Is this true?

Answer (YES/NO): NO